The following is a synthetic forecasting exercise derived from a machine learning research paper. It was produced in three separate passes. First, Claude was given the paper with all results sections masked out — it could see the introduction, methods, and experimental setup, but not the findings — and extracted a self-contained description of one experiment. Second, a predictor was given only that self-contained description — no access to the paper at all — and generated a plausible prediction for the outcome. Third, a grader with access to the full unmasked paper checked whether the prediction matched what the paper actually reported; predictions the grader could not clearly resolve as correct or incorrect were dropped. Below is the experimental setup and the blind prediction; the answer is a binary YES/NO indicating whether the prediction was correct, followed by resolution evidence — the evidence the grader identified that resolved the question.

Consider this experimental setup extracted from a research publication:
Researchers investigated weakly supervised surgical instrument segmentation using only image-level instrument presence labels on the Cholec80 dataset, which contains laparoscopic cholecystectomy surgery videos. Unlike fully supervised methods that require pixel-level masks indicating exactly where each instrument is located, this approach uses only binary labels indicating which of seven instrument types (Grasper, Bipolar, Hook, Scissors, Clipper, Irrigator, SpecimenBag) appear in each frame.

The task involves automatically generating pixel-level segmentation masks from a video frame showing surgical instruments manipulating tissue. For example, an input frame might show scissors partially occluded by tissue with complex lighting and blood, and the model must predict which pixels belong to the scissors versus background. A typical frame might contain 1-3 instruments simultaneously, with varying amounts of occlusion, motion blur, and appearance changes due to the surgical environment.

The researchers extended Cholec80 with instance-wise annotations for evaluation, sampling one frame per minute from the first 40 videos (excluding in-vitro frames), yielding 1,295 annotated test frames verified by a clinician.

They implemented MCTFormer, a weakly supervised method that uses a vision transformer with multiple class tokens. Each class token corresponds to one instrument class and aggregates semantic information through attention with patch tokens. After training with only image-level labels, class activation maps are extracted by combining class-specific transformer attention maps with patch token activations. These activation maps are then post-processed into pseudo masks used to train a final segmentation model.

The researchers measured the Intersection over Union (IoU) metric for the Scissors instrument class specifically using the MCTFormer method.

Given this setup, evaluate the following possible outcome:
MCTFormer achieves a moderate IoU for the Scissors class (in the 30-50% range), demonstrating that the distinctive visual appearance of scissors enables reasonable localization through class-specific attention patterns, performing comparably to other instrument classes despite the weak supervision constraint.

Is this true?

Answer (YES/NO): NO